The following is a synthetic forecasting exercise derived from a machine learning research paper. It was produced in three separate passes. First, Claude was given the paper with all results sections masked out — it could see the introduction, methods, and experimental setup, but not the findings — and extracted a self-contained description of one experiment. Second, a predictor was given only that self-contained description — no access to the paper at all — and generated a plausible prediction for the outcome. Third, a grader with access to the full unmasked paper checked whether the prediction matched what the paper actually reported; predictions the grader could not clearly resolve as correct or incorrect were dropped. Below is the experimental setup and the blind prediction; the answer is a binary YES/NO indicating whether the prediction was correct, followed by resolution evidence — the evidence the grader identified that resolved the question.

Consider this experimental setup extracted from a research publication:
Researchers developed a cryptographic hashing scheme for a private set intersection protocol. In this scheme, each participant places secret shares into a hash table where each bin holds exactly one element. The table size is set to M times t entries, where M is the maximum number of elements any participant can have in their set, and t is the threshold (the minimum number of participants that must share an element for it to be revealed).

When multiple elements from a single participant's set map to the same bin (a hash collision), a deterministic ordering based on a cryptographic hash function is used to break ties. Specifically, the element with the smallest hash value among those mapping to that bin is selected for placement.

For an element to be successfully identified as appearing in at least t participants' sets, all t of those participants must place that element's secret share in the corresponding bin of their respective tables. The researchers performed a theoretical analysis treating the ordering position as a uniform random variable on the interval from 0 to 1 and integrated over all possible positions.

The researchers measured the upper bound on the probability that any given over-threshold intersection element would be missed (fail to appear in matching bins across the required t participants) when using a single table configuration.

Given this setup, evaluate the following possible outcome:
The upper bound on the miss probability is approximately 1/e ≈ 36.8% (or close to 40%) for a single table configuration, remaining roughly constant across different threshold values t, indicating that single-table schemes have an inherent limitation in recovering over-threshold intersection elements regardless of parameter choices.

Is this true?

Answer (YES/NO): YES